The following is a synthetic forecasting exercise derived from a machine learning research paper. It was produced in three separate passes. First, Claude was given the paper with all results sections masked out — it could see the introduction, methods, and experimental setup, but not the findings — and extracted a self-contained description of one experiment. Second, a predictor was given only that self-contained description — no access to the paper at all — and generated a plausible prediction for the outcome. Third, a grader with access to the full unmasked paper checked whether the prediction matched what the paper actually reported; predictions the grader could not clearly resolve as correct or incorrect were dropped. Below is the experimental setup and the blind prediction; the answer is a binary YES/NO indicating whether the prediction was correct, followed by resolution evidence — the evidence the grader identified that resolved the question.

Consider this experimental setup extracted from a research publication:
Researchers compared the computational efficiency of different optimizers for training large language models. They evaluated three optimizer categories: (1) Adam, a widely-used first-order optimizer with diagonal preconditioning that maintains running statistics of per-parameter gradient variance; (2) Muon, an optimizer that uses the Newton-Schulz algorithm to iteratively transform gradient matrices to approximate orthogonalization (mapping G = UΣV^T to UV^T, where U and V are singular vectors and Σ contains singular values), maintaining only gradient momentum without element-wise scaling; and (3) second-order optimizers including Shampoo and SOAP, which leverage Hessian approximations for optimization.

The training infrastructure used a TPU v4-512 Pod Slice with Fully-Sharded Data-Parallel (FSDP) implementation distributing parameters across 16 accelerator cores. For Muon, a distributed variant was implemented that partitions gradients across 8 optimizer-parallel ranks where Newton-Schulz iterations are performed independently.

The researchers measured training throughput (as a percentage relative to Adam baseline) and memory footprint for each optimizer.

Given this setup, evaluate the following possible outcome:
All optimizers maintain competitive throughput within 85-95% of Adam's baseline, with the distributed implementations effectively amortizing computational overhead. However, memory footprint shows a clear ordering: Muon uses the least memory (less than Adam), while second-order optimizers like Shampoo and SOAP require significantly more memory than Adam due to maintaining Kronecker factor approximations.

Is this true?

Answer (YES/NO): NO